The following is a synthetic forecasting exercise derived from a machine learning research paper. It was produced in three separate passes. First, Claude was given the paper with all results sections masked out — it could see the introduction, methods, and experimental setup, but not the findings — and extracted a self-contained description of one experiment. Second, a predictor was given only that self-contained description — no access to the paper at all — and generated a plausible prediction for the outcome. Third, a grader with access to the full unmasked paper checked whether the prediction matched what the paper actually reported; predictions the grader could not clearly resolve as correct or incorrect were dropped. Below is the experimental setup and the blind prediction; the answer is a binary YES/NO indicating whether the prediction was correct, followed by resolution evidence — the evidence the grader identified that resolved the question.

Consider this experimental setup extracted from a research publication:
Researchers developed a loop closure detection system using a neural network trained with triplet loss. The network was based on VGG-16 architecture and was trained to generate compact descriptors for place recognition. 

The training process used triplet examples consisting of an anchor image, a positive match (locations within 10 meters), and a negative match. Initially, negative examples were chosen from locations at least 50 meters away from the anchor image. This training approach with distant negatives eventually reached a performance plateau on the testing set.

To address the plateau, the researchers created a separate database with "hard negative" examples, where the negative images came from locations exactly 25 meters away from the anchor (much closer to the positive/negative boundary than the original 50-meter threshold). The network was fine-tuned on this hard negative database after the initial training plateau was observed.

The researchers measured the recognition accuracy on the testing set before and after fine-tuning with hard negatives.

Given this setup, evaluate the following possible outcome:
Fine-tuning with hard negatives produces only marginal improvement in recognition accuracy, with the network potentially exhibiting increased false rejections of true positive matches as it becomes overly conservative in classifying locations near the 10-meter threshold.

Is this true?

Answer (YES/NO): NO